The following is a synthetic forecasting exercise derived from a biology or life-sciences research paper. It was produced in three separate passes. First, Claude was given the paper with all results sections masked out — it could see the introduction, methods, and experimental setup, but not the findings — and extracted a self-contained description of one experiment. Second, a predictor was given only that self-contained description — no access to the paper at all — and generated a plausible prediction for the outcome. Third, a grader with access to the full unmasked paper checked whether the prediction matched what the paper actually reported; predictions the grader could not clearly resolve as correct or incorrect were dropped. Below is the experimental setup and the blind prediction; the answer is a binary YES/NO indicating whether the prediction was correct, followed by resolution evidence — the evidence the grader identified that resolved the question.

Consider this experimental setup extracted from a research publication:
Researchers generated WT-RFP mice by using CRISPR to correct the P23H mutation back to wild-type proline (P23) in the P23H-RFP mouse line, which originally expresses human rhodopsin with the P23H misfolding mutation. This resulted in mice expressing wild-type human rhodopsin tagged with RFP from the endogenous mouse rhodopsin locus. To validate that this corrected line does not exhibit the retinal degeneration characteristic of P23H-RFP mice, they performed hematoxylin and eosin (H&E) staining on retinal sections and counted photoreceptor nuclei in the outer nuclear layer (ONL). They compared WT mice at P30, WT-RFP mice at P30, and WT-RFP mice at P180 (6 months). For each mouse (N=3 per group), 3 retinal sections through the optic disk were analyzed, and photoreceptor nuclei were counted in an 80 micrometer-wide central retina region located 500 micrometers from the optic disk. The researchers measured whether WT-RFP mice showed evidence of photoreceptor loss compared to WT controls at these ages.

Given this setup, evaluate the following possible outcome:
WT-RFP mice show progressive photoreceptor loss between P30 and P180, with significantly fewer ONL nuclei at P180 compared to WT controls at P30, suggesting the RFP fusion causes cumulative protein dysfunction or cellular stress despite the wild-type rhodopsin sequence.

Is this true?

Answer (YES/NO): YES